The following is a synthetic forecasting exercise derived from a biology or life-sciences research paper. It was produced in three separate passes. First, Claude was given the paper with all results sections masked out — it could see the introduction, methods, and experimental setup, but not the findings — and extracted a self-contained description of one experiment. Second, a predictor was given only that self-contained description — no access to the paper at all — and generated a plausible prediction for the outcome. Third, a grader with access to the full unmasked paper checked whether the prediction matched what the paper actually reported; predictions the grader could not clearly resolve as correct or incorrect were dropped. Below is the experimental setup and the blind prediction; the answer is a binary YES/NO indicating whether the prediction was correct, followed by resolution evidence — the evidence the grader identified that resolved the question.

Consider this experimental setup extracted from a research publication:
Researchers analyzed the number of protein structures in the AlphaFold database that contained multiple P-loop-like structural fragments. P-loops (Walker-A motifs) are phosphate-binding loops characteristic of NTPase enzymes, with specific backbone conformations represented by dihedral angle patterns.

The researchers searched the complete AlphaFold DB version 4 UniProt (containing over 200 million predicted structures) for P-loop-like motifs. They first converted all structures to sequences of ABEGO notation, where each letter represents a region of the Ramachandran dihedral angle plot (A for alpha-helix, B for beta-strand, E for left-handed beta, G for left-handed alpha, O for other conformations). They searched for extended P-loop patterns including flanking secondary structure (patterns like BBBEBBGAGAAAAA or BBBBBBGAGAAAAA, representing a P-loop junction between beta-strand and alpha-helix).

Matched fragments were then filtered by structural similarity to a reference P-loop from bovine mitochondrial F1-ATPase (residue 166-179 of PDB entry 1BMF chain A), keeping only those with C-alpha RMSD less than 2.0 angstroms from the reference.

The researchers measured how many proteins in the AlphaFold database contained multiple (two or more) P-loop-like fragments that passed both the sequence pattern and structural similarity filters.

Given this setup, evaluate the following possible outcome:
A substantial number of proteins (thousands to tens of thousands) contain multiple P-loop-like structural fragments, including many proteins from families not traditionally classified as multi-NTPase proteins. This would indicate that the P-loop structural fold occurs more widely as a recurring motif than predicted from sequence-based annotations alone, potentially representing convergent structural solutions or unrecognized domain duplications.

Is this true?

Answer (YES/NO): YES